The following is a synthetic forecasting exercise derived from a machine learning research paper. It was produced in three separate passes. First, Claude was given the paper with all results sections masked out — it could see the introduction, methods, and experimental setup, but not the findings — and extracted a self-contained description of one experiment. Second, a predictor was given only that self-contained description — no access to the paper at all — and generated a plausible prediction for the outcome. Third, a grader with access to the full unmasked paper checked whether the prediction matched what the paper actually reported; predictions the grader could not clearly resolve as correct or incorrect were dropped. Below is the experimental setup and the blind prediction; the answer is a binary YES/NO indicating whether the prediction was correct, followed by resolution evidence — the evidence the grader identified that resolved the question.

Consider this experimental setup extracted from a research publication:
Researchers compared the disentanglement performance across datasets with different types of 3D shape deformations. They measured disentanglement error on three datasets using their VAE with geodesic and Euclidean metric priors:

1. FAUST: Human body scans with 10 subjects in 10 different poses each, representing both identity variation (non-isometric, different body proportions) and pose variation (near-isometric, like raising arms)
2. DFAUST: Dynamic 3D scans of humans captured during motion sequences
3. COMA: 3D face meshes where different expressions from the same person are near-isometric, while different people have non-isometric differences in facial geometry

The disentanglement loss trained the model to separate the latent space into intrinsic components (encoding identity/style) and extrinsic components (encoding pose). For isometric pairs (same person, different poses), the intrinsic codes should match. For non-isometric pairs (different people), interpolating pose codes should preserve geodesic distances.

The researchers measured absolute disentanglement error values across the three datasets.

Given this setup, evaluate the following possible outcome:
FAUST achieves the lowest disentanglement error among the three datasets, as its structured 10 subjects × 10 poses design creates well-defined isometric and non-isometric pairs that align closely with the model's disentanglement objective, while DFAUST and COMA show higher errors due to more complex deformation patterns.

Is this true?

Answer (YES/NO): NO